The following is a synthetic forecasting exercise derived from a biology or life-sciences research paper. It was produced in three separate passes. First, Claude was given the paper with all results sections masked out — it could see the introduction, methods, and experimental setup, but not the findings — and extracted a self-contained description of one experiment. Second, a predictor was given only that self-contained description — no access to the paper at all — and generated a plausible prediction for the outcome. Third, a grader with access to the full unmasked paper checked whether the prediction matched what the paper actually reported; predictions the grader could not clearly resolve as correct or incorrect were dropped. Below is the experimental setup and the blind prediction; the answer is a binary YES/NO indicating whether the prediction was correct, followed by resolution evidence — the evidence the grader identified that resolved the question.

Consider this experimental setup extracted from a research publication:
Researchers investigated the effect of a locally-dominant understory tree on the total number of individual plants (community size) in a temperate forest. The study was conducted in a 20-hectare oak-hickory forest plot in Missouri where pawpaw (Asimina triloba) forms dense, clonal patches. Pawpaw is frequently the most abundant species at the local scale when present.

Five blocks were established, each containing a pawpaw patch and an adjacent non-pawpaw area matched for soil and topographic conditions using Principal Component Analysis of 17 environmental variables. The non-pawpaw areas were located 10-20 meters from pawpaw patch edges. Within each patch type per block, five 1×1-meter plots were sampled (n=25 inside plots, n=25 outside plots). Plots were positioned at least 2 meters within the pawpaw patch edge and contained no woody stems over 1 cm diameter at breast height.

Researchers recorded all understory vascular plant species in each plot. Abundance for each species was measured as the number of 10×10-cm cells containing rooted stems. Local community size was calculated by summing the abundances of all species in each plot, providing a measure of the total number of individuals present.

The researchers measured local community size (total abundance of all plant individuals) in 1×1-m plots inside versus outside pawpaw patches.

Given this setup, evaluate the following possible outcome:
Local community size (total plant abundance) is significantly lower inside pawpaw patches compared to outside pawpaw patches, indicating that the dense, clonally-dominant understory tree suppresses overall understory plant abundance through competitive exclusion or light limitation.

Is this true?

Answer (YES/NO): YES